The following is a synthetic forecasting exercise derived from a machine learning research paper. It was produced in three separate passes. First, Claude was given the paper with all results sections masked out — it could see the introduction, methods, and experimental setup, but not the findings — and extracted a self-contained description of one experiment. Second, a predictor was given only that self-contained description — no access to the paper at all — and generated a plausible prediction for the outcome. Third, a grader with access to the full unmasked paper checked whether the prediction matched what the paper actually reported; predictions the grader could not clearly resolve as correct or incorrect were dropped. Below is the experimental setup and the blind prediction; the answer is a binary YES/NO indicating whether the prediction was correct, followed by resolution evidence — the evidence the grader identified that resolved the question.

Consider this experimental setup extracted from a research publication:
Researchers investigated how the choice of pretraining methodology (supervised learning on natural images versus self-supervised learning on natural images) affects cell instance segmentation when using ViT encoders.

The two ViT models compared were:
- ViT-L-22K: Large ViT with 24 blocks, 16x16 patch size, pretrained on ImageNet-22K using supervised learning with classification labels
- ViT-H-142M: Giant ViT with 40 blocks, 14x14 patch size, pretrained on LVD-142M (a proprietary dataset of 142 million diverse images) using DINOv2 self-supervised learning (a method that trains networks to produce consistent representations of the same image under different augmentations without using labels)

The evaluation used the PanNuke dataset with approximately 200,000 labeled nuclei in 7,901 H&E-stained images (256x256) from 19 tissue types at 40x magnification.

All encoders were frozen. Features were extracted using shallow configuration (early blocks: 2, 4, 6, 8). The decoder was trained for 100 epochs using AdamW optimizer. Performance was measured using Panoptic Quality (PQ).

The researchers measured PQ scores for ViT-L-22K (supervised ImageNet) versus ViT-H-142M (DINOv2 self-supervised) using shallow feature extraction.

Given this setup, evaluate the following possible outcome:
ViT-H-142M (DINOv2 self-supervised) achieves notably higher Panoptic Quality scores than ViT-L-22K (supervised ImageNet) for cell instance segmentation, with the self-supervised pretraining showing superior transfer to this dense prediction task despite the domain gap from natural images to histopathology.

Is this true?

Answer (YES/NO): YES